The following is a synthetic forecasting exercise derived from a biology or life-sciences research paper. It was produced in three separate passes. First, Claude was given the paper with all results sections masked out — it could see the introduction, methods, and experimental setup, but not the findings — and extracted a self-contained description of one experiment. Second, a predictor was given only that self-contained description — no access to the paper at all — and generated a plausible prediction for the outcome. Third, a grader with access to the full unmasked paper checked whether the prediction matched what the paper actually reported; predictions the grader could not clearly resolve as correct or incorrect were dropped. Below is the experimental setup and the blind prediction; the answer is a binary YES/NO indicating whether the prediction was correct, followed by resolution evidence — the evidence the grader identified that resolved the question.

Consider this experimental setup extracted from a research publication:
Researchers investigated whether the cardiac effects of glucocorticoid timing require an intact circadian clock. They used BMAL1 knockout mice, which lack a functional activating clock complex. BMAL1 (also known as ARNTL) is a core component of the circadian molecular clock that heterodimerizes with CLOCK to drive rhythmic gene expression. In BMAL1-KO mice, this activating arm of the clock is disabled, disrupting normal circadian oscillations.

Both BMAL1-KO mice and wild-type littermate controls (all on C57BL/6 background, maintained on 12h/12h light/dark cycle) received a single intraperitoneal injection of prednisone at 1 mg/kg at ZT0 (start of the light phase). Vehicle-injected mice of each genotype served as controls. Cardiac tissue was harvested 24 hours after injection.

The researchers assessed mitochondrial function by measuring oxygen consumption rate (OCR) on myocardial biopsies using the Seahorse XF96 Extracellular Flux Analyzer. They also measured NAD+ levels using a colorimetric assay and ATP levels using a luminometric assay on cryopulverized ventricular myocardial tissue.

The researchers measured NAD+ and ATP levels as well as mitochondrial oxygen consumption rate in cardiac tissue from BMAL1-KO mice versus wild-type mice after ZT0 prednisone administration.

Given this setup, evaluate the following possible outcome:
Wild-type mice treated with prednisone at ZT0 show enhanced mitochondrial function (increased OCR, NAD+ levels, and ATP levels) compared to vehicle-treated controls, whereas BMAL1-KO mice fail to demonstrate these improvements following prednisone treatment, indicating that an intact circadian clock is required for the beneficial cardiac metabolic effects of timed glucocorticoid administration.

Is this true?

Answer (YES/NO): YES